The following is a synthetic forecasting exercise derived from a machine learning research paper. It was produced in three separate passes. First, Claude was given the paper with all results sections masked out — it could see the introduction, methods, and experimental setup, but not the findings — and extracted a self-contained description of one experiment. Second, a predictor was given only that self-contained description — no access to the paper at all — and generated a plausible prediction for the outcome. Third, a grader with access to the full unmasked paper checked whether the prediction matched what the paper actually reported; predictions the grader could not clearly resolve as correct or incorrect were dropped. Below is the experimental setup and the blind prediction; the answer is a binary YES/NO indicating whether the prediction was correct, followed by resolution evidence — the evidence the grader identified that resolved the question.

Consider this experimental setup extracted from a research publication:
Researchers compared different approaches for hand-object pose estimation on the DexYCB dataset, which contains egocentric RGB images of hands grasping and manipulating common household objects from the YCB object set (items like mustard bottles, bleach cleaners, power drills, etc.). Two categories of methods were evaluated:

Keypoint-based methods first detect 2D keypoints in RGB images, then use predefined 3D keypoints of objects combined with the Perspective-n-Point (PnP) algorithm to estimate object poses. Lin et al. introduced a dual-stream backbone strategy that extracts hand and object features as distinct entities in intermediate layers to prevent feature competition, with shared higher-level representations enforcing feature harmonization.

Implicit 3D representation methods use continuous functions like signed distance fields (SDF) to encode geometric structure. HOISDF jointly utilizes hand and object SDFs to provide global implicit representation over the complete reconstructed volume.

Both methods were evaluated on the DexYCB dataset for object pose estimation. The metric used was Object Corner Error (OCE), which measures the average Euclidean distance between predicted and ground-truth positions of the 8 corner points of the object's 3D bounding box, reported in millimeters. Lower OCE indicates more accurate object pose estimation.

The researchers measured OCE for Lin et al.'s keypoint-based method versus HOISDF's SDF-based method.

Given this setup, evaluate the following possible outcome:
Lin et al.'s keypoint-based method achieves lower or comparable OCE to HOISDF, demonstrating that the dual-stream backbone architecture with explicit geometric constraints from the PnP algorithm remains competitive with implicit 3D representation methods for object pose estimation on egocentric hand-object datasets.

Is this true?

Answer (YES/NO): NO